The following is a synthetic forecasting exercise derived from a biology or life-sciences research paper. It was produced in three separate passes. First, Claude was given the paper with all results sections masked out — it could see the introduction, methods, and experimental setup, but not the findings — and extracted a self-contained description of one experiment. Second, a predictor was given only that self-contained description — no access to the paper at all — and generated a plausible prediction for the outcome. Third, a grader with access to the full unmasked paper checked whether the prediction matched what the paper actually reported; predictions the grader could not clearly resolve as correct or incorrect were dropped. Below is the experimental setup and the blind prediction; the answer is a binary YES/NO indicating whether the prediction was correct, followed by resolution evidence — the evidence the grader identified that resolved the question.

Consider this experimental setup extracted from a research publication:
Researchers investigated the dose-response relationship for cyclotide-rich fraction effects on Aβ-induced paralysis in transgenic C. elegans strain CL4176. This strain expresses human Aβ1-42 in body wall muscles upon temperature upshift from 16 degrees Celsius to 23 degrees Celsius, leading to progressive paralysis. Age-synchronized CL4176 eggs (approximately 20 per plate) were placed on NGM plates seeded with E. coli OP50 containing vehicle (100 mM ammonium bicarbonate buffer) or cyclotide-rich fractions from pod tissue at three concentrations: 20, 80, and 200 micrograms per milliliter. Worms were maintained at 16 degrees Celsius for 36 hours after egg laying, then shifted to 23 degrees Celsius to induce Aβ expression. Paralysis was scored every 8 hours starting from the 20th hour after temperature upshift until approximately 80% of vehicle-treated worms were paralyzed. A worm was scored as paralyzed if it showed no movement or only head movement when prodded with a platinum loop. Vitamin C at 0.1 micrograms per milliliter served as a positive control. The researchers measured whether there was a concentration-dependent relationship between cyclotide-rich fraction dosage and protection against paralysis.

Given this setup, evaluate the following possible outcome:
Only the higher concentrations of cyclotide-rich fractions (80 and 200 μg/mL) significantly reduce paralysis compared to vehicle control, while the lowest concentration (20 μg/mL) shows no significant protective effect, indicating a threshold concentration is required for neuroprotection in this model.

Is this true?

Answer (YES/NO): NO